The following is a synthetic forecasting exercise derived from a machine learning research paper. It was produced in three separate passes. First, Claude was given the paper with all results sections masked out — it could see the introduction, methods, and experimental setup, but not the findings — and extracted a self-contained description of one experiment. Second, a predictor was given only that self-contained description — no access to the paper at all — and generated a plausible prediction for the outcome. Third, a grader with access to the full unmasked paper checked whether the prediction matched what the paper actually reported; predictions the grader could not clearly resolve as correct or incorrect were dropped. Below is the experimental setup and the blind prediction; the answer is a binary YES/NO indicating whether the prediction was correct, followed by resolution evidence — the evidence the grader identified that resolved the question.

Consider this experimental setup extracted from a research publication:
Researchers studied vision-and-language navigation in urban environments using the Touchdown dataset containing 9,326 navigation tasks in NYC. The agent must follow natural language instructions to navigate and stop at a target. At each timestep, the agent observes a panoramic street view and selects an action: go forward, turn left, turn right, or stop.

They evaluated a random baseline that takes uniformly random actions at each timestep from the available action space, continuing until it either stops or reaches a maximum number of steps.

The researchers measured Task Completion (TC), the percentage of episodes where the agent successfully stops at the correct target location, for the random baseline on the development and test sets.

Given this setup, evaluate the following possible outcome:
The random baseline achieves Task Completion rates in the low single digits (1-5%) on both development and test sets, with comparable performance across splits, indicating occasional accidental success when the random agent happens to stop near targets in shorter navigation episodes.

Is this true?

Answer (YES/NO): NO